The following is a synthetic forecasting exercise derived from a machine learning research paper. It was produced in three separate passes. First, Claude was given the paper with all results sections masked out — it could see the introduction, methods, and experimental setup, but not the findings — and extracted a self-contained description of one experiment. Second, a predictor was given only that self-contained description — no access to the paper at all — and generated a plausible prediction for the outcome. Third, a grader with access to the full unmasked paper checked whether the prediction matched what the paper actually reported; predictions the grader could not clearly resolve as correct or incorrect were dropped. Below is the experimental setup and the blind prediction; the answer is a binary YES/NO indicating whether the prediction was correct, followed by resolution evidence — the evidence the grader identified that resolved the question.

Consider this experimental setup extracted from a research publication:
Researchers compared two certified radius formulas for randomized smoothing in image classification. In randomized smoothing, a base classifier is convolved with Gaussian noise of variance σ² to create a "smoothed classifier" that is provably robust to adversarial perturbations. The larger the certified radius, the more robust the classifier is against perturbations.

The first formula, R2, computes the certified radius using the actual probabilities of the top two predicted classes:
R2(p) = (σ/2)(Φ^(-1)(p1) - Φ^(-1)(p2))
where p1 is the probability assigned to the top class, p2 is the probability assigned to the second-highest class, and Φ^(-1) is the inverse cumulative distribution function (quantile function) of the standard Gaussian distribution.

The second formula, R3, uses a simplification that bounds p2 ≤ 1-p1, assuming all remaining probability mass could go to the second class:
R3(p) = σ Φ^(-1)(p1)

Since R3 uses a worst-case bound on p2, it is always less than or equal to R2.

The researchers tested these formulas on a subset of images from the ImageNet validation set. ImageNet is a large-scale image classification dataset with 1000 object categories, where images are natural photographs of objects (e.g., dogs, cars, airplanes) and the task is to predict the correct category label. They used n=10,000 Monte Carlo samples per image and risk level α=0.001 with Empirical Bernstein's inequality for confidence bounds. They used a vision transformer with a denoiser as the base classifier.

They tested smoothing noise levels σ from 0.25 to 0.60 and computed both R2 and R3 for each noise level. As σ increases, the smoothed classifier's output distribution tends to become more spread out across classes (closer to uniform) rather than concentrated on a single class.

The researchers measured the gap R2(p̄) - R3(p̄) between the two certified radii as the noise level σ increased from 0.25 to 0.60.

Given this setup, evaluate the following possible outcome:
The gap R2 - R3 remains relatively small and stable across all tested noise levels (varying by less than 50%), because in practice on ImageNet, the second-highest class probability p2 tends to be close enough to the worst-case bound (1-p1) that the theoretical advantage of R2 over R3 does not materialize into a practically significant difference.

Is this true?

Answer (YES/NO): NO